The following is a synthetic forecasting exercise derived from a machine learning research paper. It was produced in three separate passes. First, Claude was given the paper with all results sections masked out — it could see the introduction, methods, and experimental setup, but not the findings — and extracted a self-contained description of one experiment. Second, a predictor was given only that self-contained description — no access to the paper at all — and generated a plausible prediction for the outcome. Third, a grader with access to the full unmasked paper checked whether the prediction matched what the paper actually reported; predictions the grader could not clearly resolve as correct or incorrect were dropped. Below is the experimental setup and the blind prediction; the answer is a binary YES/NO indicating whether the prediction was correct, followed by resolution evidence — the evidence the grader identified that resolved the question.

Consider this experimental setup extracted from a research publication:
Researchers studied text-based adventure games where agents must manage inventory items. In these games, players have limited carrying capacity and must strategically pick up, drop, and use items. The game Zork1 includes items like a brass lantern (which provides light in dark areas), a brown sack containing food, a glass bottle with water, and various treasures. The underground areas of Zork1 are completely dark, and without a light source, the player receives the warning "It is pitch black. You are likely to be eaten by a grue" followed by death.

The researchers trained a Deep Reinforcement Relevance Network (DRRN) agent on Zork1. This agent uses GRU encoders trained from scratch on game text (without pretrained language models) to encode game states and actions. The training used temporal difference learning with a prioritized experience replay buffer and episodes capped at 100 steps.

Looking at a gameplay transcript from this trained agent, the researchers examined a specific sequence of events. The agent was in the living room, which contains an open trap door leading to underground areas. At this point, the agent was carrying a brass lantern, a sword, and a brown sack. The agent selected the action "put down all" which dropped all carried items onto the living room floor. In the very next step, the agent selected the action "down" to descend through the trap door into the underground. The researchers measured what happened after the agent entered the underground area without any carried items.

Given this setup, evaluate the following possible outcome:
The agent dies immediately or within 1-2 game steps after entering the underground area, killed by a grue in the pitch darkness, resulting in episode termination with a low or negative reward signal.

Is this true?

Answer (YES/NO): NO